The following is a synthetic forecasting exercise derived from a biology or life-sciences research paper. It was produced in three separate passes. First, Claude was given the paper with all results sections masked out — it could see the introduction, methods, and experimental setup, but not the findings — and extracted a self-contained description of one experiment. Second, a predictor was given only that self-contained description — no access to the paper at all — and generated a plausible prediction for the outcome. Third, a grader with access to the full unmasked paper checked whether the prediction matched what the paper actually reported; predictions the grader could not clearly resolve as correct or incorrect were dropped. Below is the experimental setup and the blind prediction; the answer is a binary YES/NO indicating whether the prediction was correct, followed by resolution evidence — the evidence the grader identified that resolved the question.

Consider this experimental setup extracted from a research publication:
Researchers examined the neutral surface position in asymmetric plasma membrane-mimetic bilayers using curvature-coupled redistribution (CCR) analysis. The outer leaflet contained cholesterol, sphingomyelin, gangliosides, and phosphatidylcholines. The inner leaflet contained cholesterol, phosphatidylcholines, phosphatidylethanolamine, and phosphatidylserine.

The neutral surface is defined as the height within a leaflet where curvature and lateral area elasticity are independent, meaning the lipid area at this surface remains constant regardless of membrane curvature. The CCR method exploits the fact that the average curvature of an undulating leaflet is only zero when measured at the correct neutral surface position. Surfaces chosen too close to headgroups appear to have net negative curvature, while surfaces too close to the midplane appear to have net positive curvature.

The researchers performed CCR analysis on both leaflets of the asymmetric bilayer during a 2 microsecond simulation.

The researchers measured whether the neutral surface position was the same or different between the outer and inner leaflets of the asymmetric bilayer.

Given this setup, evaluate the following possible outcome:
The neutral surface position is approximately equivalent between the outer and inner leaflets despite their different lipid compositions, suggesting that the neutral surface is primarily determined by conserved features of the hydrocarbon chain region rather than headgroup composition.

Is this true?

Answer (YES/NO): NO